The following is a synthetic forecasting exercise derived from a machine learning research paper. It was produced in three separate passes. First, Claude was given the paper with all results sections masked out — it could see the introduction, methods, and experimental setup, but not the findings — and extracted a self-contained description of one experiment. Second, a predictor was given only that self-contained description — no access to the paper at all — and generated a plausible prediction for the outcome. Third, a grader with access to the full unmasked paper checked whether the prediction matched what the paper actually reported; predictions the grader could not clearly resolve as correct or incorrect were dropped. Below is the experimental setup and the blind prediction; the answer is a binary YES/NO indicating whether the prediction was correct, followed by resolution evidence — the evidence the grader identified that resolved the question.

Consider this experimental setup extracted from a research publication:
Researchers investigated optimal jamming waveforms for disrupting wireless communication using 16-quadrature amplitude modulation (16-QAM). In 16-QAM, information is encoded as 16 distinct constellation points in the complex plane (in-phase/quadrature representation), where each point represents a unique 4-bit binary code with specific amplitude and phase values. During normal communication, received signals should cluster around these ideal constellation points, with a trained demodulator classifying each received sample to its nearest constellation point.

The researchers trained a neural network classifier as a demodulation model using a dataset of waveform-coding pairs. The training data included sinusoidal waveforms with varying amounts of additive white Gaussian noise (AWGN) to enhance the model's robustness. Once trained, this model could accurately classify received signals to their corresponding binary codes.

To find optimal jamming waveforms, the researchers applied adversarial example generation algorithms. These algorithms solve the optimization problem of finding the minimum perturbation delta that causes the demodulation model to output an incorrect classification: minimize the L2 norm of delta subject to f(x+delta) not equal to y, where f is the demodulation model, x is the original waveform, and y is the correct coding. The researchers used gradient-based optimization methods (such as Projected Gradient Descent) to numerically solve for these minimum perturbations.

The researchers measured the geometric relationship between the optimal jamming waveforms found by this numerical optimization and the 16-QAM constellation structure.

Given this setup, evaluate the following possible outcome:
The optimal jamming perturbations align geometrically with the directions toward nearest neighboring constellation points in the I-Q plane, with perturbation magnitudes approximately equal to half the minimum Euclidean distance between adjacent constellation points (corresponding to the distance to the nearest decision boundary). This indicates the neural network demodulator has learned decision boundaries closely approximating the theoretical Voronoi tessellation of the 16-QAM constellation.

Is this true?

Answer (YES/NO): NO